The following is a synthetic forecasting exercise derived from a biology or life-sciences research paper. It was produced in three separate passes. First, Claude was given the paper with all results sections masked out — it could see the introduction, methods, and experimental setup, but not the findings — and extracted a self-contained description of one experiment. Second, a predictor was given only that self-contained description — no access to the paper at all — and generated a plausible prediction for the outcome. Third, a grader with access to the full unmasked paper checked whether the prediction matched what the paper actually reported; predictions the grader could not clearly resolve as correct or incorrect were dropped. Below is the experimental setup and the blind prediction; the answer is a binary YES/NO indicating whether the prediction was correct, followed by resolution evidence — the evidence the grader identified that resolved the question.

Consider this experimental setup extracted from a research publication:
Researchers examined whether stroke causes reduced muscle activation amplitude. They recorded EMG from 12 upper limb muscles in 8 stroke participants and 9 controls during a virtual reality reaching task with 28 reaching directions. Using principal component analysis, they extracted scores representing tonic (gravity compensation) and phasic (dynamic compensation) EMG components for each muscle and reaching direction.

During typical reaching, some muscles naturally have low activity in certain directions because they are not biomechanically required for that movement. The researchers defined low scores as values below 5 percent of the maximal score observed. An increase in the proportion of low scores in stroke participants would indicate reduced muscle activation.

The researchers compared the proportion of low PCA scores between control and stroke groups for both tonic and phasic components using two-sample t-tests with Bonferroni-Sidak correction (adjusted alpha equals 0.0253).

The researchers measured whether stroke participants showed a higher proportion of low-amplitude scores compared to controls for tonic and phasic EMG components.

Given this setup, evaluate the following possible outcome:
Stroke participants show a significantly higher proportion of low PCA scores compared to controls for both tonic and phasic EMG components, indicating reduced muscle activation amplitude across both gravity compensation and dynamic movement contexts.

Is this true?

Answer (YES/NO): NO